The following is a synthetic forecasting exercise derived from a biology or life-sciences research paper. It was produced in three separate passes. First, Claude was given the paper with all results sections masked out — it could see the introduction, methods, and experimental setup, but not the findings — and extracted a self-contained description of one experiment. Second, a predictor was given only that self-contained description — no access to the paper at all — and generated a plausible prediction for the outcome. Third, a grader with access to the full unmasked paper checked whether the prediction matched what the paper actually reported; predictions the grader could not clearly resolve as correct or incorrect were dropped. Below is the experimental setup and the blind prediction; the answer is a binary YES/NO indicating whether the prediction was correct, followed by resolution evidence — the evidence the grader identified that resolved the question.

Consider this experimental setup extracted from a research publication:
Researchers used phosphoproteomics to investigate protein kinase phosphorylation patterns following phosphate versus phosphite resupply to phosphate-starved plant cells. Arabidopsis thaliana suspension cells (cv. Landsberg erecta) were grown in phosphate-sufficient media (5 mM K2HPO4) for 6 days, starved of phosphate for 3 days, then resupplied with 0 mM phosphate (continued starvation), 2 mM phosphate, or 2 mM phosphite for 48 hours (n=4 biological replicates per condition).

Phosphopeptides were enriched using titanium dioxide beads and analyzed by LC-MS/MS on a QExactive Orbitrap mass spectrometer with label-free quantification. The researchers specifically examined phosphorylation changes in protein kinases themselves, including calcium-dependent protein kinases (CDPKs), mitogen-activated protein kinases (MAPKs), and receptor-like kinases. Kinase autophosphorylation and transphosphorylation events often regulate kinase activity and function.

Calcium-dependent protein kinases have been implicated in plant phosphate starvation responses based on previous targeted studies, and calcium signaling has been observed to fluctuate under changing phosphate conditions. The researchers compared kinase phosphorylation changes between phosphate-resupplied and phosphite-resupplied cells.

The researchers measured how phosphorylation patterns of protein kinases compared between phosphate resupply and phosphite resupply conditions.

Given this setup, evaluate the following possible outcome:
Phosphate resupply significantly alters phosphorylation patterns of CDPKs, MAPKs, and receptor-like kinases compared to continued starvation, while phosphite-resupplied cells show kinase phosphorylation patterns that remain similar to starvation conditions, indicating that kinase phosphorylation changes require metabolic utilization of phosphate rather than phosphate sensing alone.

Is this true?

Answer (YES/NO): NO